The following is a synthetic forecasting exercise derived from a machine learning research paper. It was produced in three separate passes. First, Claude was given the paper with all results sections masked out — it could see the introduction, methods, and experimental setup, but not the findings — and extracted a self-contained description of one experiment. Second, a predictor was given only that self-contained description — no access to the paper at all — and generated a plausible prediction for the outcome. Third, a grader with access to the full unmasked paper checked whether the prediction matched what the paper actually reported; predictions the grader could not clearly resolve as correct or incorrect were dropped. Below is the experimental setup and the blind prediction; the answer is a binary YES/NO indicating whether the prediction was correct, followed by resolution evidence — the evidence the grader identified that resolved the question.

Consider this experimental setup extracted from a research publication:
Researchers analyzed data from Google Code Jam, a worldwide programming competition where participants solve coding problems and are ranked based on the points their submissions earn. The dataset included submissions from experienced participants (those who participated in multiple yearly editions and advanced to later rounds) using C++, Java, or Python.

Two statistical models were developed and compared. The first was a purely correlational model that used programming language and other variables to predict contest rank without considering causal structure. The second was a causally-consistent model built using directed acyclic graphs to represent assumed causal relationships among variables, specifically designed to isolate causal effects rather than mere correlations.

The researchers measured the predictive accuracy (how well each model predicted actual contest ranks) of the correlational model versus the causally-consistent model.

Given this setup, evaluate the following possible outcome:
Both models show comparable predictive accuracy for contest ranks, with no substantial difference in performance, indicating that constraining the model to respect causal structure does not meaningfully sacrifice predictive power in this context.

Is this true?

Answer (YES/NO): NO